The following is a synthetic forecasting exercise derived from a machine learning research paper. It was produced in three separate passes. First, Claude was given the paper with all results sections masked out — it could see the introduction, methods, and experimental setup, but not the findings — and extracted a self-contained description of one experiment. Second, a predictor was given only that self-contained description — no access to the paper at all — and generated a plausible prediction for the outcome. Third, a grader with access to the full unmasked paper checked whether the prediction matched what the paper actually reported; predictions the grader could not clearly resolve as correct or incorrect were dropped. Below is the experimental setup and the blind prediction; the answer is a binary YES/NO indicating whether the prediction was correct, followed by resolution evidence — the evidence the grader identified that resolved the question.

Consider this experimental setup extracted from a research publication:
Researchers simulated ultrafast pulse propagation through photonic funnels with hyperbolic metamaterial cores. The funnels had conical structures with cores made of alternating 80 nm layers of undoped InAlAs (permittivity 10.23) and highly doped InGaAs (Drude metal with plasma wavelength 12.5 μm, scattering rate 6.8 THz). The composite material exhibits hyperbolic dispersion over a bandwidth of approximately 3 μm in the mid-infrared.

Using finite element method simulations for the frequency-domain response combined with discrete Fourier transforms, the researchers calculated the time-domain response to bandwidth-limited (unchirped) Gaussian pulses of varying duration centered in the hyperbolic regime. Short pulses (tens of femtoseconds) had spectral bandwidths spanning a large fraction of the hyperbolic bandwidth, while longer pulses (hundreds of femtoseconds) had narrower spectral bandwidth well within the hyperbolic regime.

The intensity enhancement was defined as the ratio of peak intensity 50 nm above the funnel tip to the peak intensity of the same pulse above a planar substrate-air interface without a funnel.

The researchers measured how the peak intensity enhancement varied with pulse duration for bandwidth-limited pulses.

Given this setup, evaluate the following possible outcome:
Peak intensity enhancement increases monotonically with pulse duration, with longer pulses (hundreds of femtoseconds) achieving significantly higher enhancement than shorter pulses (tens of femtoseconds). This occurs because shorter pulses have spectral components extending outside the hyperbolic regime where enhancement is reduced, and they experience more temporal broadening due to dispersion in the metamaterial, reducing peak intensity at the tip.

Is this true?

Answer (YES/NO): YES